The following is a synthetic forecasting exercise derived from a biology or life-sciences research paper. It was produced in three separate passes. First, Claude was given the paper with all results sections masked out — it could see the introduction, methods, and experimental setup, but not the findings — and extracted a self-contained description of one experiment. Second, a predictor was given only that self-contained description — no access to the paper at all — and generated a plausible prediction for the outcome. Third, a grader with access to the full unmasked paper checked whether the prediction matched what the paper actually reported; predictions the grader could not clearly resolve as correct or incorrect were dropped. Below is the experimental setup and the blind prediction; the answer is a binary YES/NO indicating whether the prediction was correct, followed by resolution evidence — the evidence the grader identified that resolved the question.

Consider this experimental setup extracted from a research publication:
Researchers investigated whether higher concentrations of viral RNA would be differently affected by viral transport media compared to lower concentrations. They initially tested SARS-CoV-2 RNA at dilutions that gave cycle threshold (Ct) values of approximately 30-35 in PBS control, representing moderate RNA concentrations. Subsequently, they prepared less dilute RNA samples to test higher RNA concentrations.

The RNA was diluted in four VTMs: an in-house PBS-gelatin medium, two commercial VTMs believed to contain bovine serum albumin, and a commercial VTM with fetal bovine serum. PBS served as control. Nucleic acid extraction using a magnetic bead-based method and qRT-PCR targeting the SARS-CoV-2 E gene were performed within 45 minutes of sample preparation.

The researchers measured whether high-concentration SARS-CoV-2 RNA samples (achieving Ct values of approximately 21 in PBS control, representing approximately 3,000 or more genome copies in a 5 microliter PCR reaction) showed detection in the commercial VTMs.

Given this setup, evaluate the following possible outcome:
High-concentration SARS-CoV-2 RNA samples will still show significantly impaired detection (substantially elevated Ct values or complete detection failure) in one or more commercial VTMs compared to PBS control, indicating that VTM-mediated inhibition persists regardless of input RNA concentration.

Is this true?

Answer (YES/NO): YES